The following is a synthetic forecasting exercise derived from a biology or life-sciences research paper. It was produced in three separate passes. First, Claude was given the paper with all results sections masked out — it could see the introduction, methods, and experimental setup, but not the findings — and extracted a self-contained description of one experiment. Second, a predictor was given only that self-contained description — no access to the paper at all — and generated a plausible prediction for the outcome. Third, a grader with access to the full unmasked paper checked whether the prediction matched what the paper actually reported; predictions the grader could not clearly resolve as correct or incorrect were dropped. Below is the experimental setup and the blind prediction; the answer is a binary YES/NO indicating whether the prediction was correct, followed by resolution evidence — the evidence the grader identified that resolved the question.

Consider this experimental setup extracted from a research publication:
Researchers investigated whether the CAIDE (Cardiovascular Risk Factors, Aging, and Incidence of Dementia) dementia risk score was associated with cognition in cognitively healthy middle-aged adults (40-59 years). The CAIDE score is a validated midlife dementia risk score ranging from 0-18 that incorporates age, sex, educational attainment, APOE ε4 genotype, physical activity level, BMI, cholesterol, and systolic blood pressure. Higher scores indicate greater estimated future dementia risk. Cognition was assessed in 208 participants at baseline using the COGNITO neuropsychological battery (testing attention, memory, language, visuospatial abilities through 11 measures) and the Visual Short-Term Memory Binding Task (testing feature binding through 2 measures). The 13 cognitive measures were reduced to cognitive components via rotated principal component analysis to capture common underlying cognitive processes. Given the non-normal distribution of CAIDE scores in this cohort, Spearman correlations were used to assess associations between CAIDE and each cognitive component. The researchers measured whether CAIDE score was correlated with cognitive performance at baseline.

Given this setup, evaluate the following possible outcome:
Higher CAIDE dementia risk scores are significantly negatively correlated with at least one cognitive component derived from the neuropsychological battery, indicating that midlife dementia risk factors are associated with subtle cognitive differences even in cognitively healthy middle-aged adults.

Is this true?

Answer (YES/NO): YES